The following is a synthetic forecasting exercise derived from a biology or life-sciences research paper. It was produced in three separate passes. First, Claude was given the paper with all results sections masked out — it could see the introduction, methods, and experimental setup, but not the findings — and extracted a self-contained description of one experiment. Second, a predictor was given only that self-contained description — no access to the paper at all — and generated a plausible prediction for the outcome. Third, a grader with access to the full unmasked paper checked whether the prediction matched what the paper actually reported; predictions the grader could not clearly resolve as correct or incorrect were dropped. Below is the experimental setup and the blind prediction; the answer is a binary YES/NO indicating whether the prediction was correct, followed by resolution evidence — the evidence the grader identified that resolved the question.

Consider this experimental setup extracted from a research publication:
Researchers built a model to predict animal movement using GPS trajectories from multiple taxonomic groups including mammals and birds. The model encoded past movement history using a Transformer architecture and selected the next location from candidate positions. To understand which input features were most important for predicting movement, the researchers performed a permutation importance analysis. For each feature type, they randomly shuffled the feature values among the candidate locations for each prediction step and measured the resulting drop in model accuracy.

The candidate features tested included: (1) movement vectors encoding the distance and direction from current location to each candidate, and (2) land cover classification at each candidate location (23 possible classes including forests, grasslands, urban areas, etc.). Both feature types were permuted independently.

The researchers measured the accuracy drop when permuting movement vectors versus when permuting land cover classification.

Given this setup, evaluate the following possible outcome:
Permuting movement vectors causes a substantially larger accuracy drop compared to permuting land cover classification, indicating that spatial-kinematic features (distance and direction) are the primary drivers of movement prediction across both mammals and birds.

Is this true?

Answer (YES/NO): NO